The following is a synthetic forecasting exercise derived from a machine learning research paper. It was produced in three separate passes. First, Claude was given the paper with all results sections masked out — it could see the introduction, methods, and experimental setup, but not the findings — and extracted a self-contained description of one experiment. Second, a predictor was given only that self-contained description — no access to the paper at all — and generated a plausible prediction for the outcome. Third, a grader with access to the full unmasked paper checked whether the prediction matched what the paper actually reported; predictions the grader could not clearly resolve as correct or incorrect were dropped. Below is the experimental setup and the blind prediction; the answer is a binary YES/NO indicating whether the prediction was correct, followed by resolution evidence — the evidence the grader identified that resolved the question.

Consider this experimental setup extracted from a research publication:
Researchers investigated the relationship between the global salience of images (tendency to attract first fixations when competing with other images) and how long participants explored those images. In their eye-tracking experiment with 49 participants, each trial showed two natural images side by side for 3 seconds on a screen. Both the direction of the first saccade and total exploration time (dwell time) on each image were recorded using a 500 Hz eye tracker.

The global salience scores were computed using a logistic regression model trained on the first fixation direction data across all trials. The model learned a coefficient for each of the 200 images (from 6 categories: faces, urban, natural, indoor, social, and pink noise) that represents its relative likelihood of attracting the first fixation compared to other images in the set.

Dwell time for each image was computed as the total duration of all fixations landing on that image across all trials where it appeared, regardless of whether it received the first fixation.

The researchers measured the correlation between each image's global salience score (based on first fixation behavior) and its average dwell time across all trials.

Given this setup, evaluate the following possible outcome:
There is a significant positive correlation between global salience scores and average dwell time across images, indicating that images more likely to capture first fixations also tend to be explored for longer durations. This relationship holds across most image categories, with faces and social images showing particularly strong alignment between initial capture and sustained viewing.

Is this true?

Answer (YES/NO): NO